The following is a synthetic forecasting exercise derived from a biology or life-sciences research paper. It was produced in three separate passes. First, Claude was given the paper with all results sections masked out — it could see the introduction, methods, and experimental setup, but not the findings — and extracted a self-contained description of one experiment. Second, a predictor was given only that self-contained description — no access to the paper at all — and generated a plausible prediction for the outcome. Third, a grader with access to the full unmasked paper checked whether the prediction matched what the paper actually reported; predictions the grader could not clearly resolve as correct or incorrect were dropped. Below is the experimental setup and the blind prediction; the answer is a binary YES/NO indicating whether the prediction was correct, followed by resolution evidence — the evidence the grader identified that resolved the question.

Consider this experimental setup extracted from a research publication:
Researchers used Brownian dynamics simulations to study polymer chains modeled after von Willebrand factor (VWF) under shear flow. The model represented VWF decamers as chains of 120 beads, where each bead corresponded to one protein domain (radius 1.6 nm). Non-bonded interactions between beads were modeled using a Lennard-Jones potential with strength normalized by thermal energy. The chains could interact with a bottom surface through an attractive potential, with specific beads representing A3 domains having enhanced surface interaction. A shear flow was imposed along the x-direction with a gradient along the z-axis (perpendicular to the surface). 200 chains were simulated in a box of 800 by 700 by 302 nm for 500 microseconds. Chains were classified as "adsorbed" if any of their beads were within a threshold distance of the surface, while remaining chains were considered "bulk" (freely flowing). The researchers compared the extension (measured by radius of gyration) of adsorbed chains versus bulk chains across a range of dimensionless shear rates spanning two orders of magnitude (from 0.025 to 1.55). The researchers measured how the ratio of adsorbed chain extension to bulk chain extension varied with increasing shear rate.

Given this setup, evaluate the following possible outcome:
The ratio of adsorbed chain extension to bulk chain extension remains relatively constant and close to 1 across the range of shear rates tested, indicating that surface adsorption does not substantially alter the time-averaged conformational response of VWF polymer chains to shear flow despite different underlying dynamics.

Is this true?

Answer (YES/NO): NO